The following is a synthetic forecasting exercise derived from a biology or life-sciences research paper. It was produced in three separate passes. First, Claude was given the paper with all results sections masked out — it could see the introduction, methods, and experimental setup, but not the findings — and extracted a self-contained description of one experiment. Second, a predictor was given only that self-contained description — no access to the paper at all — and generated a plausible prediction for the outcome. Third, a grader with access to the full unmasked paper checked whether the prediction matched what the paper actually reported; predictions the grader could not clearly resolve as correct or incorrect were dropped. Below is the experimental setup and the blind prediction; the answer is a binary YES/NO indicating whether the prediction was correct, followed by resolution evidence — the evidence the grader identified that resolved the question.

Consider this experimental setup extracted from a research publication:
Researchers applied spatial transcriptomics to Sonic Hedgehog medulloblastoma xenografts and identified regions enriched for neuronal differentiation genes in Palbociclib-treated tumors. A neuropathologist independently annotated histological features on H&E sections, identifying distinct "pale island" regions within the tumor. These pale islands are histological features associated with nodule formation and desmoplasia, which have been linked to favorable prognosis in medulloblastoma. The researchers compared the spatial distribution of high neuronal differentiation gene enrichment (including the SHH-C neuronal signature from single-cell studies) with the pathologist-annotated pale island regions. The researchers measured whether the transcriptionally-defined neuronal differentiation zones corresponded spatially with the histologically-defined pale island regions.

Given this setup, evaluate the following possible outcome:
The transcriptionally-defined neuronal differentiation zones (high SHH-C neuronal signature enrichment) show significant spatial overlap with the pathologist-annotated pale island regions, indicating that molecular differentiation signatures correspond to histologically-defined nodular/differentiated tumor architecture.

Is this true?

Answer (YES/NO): YES